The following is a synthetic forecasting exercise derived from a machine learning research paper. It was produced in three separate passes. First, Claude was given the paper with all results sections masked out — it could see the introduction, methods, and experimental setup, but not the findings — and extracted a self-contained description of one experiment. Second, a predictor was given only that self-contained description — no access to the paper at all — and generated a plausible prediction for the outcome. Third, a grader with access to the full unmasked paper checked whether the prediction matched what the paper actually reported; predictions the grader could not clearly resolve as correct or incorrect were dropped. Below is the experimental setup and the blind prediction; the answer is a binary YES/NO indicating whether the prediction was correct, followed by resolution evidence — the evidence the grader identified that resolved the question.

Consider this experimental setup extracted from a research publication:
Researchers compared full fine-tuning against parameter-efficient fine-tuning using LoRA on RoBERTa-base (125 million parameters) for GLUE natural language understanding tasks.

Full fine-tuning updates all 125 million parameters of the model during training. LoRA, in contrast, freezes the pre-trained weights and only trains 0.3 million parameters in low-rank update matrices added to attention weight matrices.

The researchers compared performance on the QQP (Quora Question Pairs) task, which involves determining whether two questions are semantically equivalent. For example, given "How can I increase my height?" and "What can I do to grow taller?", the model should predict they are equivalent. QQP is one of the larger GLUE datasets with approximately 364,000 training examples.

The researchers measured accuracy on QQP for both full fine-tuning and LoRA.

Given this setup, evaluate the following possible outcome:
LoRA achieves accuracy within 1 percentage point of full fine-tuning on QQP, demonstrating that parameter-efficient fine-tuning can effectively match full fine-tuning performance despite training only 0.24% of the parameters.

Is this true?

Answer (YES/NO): NO